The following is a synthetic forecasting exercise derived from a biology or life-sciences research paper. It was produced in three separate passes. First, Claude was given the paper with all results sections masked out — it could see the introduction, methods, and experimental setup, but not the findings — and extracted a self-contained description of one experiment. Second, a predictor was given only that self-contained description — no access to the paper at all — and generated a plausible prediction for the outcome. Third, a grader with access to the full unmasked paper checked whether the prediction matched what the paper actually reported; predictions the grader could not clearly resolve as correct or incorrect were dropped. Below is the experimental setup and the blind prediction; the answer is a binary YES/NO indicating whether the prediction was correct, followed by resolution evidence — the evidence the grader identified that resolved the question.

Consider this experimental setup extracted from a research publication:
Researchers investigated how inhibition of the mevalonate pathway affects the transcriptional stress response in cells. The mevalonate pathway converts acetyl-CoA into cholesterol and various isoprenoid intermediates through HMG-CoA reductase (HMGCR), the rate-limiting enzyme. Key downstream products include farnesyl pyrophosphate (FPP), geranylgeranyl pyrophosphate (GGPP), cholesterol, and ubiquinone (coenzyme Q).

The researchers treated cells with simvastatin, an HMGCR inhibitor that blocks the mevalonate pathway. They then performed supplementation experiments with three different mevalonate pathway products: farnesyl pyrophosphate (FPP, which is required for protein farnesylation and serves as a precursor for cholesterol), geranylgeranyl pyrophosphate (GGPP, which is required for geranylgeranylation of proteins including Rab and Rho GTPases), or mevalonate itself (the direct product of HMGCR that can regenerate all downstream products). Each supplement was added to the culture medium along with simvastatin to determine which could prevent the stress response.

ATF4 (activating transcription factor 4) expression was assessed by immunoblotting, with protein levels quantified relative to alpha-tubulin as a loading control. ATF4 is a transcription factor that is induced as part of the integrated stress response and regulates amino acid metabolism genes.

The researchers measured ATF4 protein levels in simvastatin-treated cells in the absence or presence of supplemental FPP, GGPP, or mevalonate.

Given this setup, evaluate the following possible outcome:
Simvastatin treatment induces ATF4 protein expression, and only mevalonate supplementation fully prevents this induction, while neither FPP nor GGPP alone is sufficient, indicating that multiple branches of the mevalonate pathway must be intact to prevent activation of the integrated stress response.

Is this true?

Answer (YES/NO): YES